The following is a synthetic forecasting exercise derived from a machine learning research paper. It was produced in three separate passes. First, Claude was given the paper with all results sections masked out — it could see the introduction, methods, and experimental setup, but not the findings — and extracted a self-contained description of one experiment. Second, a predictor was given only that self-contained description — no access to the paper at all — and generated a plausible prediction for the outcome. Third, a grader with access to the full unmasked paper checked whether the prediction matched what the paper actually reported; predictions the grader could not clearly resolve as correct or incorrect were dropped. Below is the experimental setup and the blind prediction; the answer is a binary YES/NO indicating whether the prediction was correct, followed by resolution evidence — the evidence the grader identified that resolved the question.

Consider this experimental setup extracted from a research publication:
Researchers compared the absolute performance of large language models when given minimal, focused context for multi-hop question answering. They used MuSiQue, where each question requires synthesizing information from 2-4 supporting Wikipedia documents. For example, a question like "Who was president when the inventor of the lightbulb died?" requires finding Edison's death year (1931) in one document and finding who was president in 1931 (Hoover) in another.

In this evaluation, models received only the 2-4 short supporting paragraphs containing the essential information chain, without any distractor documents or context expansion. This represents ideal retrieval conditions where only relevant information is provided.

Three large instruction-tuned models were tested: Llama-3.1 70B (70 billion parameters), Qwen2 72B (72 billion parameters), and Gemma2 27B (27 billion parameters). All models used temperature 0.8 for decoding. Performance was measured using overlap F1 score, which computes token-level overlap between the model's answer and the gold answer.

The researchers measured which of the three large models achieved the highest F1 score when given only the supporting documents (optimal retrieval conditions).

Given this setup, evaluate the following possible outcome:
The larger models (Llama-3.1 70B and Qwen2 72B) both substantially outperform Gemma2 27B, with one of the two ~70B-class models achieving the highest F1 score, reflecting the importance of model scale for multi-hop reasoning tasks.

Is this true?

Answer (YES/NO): NO